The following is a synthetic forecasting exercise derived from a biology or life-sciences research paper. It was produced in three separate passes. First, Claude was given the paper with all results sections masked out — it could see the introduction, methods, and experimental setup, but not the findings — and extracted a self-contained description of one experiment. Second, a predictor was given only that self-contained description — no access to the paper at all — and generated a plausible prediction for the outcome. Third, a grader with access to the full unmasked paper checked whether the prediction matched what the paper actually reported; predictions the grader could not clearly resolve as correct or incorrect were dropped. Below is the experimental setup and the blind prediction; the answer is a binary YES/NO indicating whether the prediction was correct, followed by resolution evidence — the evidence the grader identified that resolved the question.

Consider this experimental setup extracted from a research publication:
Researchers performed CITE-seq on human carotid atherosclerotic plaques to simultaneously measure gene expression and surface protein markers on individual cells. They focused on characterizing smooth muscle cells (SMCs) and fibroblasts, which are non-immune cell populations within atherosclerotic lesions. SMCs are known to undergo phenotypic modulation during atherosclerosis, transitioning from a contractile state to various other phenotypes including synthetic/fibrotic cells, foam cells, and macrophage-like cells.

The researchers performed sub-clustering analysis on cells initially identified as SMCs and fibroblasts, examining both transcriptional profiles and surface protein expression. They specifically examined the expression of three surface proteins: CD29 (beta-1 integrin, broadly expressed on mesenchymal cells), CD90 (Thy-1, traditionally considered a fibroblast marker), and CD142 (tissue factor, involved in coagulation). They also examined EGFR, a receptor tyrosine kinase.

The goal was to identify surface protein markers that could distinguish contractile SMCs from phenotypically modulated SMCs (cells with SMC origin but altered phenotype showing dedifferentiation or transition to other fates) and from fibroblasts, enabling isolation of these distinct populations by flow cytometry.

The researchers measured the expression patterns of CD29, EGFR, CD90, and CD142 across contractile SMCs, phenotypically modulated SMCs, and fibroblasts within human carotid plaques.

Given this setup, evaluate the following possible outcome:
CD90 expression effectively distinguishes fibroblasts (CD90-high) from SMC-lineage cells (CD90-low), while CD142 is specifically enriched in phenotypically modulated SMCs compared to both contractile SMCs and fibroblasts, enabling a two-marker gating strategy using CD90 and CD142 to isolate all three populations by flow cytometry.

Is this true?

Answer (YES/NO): NO